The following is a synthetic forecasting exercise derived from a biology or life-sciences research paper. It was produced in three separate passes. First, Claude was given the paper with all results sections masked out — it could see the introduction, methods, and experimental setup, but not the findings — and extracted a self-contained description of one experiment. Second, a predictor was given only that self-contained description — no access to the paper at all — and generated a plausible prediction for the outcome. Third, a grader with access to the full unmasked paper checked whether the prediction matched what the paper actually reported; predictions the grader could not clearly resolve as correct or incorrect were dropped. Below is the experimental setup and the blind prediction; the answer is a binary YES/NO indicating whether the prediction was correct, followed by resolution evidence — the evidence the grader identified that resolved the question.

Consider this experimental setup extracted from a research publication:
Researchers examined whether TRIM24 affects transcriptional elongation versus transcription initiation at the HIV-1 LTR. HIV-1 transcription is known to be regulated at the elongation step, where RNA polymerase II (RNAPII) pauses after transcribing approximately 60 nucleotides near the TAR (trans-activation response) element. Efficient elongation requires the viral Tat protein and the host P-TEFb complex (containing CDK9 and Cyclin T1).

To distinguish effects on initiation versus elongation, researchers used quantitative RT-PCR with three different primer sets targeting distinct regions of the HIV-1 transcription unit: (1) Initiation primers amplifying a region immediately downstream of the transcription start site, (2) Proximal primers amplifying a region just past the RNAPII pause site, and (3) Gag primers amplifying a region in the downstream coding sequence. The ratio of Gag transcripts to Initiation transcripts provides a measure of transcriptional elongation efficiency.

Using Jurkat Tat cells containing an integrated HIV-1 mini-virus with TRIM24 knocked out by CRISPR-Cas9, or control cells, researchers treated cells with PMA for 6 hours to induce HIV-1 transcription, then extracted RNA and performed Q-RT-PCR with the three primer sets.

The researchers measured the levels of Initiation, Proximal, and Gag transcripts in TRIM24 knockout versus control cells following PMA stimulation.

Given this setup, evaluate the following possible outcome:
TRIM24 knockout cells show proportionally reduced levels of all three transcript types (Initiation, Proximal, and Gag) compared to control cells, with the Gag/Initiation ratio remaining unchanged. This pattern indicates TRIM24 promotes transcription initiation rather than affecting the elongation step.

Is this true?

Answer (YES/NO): NO